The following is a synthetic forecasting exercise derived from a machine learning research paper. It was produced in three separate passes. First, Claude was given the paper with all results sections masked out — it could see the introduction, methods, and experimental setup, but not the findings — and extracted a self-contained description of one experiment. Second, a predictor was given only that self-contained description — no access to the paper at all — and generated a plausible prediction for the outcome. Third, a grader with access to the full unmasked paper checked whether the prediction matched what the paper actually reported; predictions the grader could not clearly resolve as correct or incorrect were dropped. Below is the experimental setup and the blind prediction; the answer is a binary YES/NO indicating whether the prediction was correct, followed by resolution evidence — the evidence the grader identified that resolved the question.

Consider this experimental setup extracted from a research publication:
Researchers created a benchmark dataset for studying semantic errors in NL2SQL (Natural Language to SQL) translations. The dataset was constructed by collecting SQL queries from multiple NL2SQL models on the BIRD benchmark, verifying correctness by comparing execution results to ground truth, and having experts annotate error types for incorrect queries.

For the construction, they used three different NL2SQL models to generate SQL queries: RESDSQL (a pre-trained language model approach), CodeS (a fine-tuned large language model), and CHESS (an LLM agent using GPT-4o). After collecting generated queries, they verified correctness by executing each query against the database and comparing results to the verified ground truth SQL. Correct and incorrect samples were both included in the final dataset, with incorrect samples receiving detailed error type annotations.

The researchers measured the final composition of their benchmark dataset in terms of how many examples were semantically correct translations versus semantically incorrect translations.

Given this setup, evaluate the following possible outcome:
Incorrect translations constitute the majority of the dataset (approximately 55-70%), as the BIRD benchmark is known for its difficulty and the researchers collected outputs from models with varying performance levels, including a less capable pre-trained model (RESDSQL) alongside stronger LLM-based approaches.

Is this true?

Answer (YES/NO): NO